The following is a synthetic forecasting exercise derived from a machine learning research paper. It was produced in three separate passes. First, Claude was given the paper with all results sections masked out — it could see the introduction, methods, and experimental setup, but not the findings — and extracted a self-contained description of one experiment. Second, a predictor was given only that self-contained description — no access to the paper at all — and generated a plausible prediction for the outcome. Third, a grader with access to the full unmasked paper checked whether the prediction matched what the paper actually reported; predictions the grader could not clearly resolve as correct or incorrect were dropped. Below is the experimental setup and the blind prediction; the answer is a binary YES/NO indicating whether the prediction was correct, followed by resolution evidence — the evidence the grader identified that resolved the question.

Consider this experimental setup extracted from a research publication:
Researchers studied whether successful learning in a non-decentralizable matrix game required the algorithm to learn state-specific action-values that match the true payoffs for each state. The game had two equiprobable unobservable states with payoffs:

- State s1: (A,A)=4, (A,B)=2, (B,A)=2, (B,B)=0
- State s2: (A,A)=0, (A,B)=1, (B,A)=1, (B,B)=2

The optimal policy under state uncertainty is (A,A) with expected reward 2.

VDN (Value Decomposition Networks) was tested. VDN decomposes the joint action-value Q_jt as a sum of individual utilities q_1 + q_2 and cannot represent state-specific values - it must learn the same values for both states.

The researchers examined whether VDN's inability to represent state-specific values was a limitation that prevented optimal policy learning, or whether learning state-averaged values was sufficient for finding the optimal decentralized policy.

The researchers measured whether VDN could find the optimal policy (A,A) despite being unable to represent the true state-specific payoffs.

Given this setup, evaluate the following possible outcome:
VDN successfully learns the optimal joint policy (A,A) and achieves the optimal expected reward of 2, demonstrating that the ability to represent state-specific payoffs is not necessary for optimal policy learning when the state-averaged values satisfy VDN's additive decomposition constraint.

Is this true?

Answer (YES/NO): YES